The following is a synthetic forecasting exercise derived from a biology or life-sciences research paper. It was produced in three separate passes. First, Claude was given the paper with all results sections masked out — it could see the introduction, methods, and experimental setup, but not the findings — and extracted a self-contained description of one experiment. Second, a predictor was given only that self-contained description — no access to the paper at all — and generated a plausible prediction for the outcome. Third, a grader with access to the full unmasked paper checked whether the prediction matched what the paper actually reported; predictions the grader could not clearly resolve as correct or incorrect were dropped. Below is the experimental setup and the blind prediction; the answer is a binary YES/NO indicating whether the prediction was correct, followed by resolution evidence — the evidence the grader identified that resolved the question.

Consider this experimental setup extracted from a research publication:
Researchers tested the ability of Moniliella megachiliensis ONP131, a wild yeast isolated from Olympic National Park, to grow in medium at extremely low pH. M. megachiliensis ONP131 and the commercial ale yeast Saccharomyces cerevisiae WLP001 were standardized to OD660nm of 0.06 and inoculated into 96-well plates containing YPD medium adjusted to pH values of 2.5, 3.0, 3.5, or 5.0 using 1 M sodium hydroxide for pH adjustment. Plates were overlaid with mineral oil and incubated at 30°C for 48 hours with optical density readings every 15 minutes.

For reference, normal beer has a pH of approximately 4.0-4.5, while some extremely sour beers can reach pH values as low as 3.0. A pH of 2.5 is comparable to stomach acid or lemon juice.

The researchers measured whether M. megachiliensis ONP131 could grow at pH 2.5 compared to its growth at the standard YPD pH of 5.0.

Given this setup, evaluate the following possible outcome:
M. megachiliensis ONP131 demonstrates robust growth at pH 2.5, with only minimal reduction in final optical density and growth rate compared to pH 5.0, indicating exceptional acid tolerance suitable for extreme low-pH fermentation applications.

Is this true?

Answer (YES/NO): NO